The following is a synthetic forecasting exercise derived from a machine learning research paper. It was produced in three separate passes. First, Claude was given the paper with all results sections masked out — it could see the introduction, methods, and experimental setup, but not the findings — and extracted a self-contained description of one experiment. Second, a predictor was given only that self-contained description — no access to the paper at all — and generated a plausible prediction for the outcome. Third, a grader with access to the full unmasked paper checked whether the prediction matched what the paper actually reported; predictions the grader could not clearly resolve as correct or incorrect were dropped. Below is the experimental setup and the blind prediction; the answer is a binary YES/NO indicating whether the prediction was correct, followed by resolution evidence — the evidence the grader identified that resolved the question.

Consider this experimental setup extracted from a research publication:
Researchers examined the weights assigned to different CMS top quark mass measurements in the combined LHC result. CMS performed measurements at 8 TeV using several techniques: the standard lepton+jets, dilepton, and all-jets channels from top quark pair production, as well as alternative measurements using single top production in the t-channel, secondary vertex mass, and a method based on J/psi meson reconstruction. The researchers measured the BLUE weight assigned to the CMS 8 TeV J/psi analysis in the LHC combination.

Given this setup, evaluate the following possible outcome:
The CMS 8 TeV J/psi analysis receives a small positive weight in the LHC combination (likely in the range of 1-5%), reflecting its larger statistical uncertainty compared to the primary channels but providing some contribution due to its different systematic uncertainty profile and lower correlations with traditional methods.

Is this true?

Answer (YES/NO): YES